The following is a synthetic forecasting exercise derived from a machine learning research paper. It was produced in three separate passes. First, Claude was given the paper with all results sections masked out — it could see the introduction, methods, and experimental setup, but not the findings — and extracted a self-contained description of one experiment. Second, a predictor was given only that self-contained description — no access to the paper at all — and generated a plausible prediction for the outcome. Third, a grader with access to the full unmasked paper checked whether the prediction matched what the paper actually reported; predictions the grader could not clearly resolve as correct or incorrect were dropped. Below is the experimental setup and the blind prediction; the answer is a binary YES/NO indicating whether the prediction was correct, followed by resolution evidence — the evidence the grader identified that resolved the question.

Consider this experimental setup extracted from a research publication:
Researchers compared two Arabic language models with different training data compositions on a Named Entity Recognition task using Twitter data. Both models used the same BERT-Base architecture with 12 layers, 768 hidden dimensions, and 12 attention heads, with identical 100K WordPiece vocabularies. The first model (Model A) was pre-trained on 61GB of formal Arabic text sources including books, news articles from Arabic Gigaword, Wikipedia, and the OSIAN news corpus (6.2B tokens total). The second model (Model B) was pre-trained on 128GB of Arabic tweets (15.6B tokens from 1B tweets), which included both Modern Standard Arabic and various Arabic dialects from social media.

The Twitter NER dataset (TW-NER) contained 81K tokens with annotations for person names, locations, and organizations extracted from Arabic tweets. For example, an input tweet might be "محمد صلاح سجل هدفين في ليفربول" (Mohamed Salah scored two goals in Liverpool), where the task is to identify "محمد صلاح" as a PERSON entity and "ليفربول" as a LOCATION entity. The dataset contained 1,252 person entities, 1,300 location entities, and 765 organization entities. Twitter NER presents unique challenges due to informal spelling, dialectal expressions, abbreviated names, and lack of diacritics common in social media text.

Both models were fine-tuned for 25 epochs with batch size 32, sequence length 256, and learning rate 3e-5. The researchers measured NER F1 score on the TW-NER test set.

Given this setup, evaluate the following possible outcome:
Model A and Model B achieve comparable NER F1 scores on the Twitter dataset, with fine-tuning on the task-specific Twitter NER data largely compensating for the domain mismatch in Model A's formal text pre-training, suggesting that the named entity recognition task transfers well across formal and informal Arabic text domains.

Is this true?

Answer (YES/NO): NO